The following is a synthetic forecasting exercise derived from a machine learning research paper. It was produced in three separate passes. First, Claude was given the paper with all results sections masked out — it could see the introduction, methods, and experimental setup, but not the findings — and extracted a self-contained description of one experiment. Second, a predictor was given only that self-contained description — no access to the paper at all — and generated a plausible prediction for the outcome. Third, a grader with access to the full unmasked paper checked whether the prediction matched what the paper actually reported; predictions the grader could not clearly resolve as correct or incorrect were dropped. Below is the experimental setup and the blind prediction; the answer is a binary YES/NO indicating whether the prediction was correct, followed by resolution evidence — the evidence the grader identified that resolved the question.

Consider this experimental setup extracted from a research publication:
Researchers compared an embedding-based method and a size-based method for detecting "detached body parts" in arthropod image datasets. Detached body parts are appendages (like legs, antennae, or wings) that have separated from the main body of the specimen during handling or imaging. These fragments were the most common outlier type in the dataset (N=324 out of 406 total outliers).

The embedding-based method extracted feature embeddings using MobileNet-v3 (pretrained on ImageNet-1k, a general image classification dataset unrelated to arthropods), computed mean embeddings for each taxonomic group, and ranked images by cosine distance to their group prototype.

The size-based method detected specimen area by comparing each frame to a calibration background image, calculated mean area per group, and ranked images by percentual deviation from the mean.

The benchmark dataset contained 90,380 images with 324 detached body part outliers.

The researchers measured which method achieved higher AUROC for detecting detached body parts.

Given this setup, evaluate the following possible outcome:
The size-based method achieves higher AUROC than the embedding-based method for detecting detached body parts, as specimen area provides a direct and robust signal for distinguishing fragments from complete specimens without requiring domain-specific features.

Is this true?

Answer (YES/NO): YES